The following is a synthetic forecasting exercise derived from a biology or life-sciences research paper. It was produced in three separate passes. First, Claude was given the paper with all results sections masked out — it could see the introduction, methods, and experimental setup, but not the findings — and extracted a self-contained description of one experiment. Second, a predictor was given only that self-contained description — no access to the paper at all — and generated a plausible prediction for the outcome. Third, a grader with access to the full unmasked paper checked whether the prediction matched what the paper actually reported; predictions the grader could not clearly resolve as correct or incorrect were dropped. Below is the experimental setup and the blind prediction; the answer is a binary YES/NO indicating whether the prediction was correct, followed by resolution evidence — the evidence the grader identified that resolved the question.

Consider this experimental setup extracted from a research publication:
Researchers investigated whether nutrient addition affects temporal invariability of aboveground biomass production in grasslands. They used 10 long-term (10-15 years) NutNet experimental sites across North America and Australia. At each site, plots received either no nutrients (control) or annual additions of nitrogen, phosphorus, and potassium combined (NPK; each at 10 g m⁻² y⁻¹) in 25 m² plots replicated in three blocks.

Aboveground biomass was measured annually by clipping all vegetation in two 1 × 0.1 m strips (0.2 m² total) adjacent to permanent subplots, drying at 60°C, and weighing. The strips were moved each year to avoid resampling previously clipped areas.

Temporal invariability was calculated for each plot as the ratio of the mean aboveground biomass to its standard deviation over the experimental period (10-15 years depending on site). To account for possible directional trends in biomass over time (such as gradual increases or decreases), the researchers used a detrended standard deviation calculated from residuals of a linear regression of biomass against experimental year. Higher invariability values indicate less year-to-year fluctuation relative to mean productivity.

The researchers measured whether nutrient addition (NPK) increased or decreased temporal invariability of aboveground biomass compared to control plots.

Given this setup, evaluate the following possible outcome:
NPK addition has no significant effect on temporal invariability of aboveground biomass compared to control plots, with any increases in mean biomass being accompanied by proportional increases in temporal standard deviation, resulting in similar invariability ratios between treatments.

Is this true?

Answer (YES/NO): NO